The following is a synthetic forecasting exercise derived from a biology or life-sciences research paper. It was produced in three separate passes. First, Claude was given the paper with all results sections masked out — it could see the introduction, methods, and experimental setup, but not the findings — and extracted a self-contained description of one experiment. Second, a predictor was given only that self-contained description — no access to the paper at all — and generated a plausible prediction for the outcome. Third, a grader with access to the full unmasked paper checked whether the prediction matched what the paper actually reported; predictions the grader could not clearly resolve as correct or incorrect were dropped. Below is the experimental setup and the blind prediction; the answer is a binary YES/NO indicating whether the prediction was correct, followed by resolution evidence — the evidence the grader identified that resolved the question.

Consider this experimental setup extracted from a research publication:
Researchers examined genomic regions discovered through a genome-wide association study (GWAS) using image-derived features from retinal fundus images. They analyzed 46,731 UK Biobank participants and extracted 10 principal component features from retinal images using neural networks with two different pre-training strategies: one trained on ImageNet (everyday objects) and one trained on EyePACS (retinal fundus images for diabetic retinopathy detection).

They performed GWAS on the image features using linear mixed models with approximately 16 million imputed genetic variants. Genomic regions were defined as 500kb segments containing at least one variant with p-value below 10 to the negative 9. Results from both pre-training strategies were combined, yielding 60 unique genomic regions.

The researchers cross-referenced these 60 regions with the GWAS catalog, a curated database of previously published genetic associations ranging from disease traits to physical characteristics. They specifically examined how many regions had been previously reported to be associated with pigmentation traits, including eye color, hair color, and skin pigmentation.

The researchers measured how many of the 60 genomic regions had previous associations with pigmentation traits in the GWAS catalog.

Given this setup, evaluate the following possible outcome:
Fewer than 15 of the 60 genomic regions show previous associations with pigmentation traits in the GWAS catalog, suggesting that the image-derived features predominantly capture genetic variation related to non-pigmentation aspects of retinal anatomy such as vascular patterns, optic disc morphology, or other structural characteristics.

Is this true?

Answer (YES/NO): NO